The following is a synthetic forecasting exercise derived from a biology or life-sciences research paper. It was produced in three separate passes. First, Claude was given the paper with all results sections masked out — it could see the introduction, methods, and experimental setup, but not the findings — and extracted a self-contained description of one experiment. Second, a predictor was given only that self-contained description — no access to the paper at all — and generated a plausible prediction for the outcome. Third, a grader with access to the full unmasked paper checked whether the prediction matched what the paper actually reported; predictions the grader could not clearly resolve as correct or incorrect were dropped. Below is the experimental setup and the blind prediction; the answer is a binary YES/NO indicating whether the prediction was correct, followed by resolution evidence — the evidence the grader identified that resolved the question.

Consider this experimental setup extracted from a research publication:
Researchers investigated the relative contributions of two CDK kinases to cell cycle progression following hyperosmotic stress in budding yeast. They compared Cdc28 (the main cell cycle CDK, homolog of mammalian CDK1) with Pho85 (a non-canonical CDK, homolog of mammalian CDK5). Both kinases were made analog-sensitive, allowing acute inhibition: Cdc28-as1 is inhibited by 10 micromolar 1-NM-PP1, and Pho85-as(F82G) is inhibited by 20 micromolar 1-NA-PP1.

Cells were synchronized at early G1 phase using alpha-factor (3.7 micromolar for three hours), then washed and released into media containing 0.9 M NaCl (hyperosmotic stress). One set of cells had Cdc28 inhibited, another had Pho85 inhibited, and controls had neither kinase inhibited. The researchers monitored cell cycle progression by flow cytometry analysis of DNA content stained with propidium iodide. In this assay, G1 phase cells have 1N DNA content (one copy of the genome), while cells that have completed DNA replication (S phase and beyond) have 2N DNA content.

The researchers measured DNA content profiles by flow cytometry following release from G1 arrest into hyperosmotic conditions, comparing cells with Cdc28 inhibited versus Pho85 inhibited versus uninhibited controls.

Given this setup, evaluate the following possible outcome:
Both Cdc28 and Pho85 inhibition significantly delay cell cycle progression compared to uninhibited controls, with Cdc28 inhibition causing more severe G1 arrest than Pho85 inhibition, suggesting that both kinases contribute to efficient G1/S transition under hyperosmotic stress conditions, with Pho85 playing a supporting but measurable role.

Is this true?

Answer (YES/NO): NO